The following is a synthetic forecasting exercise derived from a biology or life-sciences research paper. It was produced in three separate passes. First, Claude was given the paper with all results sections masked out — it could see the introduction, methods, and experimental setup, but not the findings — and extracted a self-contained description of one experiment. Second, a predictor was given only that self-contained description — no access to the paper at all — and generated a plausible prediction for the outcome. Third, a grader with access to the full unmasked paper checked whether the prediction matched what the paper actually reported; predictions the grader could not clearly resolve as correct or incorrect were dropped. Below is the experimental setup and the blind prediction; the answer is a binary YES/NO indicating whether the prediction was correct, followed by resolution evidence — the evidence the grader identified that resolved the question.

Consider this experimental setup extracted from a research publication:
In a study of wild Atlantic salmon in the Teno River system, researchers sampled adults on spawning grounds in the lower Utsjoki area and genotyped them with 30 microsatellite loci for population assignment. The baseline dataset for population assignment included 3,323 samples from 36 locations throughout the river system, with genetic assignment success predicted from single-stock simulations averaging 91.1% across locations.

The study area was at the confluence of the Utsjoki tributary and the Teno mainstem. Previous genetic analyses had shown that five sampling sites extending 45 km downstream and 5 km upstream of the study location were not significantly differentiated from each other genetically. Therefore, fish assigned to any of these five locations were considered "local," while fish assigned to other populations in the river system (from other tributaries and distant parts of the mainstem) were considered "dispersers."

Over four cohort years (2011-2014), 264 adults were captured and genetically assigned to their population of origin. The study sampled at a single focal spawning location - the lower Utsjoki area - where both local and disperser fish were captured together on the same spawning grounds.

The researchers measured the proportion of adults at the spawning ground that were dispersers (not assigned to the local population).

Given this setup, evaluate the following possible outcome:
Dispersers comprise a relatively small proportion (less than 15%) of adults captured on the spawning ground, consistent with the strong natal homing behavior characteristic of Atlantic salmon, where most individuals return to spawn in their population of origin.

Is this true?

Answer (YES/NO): YES